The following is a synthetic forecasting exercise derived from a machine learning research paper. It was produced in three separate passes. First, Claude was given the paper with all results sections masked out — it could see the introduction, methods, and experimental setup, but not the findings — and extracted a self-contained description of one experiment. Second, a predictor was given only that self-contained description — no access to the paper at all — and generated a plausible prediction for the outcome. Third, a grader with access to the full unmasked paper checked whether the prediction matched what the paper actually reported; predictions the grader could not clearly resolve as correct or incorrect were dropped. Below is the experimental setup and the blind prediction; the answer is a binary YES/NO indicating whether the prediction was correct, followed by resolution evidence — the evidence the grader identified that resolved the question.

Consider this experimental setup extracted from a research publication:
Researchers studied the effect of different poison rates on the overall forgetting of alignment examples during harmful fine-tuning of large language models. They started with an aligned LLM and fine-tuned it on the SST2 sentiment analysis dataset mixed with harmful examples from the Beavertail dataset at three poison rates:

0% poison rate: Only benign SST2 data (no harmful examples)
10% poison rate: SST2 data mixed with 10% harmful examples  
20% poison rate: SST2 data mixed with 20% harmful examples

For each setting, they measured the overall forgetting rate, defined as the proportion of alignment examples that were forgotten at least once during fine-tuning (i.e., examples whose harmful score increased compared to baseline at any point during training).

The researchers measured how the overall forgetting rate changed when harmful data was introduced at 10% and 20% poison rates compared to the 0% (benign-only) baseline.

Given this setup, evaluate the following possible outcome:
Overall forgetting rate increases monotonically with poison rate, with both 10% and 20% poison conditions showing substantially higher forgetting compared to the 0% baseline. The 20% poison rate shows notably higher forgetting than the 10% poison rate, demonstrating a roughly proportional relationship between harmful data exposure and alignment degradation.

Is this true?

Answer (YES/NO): NO